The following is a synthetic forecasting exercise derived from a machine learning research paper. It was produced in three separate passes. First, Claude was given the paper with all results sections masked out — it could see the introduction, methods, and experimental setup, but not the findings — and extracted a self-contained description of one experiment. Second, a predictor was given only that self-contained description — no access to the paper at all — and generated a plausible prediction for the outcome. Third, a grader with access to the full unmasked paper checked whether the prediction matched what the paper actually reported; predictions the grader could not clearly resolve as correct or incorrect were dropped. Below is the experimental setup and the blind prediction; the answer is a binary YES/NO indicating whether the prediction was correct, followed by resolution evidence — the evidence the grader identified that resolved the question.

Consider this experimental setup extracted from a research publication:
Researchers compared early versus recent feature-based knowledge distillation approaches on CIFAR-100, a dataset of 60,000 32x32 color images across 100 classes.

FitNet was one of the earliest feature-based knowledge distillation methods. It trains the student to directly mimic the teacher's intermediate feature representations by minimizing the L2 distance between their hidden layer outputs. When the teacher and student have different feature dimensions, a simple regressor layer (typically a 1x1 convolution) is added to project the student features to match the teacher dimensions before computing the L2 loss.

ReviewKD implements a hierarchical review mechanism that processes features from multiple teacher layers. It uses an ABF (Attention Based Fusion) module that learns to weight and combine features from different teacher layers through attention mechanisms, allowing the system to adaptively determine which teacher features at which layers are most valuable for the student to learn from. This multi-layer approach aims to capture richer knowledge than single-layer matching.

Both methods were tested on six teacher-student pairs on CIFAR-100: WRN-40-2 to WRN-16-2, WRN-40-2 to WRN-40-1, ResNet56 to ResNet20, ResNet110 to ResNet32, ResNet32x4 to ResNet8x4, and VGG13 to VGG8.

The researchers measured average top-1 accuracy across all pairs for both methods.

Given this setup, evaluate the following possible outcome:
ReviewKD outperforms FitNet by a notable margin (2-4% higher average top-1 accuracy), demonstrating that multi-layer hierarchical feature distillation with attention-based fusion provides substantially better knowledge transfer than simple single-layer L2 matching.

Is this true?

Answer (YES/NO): YES